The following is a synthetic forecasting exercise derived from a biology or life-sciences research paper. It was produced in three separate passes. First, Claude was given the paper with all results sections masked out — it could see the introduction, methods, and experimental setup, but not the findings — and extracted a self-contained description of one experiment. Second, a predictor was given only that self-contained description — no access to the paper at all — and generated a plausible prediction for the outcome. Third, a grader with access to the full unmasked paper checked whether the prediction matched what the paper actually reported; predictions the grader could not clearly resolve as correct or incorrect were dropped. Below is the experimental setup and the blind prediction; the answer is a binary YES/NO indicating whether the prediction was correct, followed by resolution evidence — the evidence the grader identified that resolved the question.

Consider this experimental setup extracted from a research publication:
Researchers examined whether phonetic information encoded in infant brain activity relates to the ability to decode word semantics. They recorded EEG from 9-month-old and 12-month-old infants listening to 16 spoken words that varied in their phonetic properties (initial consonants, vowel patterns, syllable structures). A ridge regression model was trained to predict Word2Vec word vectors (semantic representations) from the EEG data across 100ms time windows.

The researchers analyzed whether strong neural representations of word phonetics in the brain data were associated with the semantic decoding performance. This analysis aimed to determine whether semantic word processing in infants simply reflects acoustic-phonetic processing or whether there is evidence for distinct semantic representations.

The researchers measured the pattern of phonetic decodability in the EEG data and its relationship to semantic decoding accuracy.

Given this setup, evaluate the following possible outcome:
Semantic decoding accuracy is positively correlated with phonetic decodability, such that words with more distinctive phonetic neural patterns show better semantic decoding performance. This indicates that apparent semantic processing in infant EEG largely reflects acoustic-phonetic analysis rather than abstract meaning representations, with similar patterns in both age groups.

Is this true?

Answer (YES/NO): NO